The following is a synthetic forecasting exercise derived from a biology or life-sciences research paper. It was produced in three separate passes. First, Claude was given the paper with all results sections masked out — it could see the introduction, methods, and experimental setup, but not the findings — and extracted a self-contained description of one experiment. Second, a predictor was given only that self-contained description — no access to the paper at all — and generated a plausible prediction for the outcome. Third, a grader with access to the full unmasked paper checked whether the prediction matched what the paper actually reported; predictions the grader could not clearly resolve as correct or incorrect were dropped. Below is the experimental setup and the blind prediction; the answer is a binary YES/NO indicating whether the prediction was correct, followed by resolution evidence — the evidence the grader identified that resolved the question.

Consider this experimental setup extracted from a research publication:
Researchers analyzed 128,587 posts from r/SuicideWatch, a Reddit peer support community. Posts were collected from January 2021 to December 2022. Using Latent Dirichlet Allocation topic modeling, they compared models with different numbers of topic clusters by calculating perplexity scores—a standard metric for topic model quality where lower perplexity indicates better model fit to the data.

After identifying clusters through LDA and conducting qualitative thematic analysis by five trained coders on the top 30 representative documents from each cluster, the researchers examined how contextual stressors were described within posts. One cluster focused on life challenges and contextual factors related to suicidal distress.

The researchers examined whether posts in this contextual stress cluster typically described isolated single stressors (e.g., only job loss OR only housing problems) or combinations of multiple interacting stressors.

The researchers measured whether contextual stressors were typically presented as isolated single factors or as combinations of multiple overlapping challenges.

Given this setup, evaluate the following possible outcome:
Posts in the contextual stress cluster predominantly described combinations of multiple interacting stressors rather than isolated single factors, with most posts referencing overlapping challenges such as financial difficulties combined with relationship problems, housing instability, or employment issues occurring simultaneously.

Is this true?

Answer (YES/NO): YES